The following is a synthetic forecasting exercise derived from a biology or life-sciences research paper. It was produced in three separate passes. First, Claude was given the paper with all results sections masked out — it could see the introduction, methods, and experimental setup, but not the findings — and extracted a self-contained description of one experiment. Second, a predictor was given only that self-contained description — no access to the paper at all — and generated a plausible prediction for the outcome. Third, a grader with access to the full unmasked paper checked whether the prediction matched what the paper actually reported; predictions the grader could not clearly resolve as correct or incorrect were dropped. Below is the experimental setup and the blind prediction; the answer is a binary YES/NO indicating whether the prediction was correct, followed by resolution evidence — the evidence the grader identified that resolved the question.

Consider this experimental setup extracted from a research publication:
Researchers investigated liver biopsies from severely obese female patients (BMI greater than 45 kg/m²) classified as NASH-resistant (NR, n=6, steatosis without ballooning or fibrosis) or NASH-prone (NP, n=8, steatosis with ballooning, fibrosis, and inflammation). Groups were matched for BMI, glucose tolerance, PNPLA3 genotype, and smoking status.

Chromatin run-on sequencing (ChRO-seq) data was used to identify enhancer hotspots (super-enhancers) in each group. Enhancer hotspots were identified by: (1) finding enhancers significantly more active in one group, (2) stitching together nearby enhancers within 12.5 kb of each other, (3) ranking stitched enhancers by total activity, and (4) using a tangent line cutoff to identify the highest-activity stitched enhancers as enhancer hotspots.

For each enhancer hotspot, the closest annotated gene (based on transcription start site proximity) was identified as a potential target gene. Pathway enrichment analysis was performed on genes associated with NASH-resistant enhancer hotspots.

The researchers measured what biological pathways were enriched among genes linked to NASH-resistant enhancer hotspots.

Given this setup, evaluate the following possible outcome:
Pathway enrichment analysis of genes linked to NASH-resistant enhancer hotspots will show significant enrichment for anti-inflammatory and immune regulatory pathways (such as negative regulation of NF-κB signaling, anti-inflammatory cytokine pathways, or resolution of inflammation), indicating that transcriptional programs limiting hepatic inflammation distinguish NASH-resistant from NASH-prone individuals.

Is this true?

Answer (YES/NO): NO